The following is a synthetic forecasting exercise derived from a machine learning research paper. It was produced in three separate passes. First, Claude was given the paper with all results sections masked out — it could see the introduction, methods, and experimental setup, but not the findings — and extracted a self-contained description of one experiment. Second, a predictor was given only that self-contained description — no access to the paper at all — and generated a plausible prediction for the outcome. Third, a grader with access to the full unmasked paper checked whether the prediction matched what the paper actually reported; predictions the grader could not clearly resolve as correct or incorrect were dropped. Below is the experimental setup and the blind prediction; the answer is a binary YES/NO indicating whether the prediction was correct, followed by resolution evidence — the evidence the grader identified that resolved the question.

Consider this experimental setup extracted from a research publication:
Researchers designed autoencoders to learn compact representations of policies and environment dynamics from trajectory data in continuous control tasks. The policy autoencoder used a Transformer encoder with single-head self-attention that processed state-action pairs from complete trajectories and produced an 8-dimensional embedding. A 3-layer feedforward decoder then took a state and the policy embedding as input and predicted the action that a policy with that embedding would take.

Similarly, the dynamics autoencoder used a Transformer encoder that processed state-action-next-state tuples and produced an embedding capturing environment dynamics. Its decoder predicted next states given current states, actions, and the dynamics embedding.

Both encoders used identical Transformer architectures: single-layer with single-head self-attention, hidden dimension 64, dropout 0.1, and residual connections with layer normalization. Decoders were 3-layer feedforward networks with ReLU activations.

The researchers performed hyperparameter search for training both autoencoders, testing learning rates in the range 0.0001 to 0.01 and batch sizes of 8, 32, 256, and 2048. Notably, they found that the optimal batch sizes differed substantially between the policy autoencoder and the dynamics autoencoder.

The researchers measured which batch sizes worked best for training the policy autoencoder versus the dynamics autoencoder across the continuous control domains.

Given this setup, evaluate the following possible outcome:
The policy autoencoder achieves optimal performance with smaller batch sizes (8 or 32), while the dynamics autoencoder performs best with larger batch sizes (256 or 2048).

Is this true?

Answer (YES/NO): NO